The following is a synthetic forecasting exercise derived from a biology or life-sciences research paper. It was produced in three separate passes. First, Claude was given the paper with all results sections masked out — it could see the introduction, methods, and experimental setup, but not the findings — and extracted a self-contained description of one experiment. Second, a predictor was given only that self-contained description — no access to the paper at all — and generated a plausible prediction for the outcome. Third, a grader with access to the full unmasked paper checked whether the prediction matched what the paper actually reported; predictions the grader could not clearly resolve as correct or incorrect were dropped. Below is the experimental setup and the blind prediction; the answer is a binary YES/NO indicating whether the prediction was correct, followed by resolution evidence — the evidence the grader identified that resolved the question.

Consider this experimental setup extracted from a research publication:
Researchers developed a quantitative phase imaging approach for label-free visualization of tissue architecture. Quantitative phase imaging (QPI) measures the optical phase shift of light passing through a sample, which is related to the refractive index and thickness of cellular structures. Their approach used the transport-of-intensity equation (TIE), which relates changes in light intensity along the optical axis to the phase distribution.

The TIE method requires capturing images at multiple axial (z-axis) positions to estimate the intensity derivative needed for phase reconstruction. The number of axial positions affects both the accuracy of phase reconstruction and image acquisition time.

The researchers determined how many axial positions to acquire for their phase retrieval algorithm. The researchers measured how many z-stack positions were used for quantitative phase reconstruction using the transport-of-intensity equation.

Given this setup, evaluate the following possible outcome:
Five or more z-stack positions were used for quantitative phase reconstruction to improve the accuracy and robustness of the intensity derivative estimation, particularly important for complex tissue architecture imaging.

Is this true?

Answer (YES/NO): YES